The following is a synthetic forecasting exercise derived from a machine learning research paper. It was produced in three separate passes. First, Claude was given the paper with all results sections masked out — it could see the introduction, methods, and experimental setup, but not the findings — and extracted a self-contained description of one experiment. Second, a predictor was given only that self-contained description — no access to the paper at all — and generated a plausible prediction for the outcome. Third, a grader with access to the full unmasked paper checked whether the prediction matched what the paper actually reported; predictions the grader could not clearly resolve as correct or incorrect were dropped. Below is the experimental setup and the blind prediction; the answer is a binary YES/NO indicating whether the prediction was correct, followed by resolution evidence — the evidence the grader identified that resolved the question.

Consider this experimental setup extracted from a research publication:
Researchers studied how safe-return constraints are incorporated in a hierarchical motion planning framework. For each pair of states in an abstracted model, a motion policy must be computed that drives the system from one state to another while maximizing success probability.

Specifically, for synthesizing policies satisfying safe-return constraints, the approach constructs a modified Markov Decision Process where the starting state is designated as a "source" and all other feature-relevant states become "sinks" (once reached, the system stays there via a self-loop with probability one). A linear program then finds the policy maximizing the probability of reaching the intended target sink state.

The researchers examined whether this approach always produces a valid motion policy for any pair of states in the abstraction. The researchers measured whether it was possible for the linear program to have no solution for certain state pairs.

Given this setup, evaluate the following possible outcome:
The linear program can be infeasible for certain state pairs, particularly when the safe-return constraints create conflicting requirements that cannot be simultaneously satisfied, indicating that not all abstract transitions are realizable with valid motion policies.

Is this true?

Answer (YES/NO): YES